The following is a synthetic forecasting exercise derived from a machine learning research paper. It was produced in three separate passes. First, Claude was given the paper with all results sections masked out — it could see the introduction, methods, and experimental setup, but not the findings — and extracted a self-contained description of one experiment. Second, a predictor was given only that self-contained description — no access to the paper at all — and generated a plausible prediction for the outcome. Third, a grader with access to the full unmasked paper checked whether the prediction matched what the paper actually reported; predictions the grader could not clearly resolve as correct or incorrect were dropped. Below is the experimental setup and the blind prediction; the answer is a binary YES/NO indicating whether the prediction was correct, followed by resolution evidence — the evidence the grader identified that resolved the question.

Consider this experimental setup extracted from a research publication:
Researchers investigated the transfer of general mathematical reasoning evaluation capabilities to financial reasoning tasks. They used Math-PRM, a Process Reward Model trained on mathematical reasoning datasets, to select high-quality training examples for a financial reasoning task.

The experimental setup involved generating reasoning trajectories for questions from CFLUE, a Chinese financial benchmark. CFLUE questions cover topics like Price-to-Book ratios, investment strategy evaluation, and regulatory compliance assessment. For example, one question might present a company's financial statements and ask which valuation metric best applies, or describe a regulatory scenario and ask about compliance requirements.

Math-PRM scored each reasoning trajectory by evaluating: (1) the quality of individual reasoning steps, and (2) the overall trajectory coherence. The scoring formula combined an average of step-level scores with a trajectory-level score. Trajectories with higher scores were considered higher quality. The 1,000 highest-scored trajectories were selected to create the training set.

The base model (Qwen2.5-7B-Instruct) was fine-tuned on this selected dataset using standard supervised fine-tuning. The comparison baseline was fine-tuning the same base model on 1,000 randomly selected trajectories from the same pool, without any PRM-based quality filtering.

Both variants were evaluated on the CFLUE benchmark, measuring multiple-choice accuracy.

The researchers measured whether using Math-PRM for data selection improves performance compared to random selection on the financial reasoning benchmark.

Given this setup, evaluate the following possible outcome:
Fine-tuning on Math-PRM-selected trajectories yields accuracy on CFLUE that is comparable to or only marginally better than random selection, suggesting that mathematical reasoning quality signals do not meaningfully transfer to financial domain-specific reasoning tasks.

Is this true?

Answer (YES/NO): NO